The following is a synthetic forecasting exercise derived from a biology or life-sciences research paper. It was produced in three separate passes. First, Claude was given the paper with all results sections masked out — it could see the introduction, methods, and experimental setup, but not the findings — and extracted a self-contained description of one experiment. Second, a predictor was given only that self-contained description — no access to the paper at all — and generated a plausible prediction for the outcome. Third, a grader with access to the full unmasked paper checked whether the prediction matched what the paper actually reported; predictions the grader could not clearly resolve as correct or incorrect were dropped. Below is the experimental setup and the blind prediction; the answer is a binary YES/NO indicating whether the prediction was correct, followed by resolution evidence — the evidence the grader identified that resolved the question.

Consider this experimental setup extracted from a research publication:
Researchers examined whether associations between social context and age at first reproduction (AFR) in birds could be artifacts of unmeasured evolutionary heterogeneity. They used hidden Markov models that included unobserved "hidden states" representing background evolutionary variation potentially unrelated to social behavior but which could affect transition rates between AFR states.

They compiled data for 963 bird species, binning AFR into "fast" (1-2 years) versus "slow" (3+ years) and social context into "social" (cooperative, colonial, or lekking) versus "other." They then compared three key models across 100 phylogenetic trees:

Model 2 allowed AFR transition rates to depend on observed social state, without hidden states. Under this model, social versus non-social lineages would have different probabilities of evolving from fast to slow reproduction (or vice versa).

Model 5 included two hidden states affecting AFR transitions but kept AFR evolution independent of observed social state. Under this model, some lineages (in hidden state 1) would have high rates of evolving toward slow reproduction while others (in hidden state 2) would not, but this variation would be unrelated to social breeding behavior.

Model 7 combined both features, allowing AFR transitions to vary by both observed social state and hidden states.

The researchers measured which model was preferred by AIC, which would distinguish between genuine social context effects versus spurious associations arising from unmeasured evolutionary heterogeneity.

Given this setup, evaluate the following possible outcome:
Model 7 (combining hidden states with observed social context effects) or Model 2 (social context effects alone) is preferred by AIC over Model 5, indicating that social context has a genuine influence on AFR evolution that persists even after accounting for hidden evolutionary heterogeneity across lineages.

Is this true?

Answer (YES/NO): YES